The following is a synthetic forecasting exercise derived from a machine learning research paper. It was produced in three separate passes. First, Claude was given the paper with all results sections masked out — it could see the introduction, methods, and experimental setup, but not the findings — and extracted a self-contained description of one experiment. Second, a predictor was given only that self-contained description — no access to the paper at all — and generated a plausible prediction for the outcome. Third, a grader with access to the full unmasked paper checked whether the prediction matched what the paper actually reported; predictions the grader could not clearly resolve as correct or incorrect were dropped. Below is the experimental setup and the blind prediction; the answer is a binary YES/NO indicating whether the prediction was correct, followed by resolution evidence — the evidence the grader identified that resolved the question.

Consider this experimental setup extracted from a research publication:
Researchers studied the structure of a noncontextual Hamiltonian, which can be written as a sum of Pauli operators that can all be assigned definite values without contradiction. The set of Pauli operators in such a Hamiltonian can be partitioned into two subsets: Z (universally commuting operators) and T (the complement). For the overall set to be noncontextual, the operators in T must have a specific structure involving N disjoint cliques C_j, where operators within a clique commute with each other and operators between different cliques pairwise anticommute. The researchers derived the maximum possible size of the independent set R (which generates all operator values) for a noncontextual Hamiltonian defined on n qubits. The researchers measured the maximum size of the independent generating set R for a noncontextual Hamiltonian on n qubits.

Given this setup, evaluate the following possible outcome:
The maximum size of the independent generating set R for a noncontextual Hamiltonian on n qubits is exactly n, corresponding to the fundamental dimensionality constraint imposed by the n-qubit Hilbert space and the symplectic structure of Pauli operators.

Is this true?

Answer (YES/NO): NO